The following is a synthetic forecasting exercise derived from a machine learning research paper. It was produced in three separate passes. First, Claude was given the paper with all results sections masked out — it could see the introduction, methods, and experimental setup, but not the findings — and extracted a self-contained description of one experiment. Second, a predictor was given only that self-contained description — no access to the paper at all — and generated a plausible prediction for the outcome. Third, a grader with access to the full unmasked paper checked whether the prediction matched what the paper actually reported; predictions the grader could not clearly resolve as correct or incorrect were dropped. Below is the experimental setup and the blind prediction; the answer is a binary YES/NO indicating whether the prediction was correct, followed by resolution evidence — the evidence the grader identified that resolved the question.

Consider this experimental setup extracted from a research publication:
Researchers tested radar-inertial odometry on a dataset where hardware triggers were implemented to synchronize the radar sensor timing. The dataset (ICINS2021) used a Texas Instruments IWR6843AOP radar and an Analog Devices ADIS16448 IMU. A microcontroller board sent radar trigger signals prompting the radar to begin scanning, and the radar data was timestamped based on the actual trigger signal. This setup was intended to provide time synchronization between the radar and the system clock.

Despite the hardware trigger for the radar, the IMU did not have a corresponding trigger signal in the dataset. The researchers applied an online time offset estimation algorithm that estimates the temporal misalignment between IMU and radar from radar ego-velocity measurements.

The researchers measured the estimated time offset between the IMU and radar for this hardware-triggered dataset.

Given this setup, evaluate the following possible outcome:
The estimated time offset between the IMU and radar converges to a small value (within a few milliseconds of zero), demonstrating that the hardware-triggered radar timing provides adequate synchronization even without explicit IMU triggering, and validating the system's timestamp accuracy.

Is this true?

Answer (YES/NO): NO